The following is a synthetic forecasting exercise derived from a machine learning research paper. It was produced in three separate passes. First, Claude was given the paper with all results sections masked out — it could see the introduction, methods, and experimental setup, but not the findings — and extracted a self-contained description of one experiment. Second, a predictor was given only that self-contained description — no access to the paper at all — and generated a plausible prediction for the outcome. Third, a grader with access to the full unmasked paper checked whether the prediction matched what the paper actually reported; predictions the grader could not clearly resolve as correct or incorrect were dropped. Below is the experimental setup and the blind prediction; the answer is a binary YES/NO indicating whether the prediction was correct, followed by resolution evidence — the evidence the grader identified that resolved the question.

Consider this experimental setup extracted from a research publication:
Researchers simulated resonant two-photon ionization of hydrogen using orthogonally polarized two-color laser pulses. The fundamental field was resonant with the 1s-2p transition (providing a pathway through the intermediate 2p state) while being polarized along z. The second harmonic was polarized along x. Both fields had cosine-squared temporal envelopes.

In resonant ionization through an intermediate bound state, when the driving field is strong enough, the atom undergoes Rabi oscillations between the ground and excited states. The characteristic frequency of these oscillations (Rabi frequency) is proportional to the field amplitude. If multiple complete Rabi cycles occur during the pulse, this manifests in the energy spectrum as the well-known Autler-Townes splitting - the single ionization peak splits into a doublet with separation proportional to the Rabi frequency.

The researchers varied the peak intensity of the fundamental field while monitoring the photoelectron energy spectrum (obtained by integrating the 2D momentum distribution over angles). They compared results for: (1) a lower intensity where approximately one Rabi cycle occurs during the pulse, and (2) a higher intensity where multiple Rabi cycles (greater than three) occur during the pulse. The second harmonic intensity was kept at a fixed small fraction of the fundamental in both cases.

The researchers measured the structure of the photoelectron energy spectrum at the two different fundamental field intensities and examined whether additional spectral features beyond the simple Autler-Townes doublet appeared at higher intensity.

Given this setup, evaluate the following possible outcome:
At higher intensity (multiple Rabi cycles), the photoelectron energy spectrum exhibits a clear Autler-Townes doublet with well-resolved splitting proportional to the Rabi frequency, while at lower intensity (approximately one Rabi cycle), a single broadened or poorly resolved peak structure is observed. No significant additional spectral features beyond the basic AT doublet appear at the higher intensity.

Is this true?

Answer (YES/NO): NO